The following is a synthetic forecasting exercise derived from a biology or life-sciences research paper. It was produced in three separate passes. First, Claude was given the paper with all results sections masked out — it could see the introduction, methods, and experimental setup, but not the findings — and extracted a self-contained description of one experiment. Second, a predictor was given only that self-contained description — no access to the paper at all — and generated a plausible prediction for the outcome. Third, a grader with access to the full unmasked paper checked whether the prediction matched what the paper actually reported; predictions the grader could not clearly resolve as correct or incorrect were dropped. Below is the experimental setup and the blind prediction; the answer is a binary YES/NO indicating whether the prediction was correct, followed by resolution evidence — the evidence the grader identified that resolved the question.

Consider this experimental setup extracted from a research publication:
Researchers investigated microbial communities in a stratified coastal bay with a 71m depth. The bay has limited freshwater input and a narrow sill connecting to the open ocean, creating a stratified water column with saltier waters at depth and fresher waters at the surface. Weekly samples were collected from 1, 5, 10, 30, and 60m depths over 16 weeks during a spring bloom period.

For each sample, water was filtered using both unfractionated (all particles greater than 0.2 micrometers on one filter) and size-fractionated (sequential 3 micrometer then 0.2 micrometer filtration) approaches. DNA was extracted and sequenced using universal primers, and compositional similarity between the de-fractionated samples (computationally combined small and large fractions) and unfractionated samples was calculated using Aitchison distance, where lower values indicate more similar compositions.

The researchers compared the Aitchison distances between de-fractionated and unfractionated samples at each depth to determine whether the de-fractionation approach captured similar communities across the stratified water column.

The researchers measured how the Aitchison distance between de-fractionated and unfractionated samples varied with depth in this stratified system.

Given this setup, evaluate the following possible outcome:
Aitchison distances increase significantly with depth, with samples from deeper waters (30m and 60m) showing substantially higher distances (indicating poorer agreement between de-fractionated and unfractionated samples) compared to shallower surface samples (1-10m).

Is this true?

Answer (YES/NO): NO